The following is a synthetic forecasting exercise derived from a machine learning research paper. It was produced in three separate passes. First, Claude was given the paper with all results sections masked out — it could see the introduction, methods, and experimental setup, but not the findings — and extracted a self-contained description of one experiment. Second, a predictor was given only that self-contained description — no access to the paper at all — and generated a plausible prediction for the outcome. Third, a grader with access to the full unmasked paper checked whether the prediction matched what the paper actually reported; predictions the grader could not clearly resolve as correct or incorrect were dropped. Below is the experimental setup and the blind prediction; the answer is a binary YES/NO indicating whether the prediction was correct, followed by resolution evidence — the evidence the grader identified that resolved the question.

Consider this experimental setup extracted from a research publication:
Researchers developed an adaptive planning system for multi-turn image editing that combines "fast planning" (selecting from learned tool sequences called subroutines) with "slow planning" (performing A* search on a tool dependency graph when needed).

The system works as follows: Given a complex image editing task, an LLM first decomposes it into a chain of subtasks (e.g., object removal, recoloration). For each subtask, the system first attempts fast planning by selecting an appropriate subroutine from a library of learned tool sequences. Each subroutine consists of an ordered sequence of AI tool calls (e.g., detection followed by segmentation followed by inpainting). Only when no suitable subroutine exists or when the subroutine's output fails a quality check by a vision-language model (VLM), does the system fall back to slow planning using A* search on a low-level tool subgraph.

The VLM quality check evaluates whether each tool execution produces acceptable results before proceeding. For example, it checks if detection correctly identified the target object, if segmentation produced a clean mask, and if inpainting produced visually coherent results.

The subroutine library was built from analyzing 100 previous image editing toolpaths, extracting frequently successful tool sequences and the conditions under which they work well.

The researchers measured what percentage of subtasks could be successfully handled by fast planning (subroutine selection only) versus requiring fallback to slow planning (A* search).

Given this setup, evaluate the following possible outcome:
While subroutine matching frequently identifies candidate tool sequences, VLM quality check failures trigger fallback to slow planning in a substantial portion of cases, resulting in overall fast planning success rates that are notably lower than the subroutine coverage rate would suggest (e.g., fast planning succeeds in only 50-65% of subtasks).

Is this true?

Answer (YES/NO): NO